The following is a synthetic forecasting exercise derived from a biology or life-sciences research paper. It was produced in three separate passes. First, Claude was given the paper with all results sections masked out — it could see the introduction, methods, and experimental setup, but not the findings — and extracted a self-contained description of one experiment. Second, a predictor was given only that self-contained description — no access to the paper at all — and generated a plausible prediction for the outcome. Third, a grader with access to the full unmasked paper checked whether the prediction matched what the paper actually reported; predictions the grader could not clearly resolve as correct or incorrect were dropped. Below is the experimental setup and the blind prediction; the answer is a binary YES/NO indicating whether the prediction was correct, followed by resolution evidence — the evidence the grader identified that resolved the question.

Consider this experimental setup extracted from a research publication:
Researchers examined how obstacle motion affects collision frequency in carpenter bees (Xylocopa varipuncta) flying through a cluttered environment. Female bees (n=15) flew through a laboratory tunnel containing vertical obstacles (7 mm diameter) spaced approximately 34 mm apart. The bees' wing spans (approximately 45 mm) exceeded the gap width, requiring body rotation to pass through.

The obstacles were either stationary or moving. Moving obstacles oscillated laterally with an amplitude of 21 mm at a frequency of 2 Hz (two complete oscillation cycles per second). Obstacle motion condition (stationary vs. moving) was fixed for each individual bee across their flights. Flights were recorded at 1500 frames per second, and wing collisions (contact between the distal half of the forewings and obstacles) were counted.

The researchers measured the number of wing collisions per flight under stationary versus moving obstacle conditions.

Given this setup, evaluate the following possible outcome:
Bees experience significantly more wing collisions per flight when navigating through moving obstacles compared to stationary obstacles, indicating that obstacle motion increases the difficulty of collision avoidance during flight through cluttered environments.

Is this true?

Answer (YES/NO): YES